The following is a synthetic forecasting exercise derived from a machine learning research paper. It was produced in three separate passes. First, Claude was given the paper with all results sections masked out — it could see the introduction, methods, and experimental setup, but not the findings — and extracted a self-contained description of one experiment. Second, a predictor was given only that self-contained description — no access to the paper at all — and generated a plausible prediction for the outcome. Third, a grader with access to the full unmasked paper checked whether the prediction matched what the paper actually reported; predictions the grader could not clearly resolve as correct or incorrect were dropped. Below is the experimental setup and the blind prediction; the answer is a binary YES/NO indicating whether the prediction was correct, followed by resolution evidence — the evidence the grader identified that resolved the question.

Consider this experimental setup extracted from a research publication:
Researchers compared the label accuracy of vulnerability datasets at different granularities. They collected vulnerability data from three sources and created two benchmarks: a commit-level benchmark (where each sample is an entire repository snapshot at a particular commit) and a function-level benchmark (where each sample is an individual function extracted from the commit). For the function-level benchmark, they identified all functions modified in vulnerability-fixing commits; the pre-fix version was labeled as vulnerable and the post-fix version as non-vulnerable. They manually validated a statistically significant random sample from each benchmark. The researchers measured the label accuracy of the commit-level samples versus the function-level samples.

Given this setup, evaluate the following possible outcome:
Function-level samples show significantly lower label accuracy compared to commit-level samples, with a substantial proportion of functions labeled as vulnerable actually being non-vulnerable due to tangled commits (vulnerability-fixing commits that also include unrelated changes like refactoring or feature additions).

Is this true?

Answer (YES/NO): YES